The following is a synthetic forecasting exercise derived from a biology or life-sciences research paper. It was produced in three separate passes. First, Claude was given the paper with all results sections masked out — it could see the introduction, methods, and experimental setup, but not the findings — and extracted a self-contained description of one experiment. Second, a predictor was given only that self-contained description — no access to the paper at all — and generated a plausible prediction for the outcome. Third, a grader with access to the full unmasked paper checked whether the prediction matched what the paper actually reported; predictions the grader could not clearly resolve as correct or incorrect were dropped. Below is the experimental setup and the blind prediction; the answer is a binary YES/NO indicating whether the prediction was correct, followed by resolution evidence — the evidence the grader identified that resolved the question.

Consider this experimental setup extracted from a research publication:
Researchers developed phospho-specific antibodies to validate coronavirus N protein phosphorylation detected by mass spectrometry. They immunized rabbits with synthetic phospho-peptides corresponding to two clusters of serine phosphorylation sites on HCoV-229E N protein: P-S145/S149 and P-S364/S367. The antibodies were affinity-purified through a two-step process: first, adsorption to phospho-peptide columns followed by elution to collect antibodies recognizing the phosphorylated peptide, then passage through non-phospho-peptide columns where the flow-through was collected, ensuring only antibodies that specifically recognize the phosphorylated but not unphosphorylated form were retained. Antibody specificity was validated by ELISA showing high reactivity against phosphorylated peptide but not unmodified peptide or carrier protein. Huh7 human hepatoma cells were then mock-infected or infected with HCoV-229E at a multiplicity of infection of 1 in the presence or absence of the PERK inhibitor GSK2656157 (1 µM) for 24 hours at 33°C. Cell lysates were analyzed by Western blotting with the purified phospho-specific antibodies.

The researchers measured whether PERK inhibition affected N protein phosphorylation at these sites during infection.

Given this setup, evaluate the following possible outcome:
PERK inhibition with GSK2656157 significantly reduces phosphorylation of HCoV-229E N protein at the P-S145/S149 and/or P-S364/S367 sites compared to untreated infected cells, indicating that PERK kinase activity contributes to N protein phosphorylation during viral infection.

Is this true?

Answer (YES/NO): YES